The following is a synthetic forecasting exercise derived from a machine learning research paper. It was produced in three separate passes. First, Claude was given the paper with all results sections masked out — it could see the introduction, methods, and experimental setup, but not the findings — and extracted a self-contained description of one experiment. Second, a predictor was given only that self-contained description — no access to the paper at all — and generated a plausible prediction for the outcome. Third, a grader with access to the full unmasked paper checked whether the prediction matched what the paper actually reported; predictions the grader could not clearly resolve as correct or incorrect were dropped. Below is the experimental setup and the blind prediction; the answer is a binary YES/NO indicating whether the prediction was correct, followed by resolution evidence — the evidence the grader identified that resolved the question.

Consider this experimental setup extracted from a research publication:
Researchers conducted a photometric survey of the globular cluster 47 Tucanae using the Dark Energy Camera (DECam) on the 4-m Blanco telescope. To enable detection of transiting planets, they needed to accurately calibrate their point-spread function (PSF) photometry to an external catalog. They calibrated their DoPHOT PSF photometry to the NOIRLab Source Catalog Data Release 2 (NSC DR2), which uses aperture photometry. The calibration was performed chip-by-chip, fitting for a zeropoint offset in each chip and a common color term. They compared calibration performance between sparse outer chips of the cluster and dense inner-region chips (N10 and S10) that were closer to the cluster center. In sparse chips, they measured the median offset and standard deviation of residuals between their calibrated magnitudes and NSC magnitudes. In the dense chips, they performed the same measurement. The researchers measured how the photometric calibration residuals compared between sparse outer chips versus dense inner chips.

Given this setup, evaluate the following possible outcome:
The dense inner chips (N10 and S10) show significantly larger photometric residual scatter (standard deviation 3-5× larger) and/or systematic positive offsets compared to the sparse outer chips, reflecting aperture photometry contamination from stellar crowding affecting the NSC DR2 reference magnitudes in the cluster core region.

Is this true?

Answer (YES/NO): NO